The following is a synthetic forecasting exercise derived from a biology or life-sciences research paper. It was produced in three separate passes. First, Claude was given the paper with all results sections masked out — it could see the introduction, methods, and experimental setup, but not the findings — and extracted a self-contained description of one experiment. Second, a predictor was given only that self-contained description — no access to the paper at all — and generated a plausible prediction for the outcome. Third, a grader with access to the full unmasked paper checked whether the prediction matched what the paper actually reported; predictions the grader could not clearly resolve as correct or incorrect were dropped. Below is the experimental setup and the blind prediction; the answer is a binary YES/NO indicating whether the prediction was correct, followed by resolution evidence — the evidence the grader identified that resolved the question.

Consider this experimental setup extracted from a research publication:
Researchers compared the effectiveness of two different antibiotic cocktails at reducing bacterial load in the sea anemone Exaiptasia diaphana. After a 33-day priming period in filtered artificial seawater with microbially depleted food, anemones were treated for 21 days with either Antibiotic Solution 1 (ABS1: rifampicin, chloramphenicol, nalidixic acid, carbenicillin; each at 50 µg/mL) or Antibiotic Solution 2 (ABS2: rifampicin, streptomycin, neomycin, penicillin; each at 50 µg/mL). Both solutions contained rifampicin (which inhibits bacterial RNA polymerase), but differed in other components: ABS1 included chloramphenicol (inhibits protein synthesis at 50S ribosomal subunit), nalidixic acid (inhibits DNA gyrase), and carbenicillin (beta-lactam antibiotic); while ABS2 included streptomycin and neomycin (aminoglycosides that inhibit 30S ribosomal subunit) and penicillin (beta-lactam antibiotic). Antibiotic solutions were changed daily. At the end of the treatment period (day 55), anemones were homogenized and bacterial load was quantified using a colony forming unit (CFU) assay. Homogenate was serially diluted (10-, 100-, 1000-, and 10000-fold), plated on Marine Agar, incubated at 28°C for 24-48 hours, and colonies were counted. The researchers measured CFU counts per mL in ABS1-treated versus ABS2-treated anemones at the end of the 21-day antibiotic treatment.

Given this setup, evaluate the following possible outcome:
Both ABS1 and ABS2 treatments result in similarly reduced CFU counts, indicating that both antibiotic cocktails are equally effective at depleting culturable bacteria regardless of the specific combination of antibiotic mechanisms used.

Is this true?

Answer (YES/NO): YES